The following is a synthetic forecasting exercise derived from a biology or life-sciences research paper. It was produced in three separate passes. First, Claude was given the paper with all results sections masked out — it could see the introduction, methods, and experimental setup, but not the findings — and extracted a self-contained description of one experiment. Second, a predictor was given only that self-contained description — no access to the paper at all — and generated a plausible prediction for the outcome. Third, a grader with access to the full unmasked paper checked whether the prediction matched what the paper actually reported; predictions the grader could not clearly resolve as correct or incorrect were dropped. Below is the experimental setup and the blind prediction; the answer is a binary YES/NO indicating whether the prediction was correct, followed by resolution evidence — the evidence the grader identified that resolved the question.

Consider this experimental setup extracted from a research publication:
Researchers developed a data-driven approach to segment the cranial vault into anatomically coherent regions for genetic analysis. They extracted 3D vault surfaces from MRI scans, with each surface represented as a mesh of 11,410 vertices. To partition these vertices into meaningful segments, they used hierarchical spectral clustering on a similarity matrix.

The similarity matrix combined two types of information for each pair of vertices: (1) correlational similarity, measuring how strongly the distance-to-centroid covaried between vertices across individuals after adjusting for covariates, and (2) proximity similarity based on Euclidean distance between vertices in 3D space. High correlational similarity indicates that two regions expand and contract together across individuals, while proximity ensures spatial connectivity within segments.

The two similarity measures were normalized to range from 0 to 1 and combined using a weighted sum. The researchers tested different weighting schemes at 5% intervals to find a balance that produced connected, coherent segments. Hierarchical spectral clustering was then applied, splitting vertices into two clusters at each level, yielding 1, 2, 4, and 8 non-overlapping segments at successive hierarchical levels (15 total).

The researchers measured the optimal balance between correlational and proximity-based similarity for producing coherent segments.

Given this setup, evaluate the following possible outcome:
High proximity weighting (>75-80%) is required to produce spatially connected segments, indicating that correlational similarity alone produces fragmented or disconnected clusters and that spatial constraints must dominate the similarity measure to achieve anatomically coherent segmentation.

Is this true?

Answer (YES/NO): NO